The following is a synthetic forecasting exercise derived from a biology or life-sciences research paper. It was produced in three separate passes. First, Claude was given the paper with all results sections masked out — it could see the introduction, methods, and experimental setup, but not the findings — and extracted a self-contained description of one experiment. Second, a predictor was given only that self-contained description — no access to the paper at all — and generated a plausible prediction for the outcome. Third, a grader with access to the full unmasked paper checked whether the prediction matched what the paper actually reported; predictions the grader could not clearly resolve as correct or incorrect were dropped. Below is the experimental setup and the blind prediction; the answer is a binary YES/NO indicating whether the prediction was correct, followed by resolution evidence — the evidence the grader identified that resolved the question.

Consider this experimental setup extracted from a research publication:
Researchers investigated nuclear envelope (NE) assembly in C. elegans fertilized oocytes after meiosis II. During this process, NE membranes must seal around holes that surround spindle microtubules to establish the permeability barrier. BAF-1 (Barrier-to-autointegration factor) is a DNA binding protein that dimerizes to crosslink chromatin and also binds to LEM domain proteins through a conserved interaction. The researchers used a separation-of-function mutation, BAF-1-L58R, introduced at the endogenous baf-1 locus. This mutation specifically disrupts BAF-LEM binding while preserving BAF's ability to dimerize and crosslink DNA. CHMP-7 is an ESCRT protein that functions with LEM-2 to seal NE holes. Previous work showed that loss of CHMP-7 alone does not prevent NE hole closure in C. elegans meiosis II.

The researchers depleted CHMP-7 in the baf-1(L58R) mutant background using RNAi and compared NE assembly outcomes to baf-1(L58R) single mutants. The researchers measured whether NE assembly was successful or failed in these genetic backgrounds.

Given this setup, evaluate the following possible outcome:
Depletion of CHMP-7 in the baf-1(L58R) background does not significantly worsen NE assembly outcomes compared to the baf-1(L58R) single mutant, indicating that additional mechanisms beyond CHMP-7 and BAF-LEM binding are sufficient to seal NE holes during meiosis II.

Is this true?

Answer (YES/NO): NO